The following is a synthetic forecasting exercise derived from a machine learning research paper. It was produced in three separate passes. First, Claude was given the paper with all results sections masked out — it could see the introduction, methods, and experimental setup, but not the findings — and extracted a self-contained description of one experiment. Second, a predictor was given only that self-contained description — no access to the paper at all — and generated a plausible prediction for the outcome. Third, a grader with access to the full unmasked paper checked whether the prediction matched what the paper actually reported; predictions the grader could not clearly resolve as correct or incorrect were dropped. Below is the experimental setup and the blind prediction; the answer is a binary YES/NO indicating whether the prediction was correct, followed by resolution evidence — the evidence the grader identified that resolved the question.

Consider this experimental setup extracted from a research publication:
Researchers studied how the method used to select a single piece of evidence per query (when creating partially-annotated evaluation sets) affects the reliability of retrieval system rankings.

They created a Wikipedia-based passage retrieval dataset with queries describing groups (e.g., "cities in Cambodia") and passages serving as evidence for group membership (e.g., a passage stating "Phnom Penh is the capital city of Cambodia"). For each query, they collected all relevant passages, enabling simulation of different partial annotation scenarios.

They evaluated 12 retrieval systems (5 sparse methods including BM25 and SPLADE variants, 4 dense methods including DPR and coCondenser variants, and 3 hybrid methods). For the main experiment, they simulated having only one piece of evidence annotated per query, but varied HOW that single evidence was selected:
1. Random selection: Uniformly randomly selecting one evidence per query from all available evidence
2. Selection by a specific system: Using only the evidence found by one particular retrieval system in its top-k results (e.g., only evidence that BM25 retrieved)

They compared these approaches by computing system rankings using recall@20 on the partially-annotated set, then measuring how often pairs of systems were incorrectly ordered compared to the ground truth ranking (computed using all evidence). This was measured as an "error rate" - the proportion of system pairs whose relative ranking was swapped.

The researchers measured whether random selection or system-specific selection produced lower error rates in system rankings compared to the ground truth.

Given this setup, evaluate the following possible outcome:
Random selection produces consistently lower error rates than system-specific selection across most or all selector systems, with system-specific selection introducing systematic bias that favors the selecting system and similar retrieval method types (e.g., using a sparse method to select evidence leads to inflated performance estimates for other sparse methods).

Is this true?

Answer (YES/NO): YES